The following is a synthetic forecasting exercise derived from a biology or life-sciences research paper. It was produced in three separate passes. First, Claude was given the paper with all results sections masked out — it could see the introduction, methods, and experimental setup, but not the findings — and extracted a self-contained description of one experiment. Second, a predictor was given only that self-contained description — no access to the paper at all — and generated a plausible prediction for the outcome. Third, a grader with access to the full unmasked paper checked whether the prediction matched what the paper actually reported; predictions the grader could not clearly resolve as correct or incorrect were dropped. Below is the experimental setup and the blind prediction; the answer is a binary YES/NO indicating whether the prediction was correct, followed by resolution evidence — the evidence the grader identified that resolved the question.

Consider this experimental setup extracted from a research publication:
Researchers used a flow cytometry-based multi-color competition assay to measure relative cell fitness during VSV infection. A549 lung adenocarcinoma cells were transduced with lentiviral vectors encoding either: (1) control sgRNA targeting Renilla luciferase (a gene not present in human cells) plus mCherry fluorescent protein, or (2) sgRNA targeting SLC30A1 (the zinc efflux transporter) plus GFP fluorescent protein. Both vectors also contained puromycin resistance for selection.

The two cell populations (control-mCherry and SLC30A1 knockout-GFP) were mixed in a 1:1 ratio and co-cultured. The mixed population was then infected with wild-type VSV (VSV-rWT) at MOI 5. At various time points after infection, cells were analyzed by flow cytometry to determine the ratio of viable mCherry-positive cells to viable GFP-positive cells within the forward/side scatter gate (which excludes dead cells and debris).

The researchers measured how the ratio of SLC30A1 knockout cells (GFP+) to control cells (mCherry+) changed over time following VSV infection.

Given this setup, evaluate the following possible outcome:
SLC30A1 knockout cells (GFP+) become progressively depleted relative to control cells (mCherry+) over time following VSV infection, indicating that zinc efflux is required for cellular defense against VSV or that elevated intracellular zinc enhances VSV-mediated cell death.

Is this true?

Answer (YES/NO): NO